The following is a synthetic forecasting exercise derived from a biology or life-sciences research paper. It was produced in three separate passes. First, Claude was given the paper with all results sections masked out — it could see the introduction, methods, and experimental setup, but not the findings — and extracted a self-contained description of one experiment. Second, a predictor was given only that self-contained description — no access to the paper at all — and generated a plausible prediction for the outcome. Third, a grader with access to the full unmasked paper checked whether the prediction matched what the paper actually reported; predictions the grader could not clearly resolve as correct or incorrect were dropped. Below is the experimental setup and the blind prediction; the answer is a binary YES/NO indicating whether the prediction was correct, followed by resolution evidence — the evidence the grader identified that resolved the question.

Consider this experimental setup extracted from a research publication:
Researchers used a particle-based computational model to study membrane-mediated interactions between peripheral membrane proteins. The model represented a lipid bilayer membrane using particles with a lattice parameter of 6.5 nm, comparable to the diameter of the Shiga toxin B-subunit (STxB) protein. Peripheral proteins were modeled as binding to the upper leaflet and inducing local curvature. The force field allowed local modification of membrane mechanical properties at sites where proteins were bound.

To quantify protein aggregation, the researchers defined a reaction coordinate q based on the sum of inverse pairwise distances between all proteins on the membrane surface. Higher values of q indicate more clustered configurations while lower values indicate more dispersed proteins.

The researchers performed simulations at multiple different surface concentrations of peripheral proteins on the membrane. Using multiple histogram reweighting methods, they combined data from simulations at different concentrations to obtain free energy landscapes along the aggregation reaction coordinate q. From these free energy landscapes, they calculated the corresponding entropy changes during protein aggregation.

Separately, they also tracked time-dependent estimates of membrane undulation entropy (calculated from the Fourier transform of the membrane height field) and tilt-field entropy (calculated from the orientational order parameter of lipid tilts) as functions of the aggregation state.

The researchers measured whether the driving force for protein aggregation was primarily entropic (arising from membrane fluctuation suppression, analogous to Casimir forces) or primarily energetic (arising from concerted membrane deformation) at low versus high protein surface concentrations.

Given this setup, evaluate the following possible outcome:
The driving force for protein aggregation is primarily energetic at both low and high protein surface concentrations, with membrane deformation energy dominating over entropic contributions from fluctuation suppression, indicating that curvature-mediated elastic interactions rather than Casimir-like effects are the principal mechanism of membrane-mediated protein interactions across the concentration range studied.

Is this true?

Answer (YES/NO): NO